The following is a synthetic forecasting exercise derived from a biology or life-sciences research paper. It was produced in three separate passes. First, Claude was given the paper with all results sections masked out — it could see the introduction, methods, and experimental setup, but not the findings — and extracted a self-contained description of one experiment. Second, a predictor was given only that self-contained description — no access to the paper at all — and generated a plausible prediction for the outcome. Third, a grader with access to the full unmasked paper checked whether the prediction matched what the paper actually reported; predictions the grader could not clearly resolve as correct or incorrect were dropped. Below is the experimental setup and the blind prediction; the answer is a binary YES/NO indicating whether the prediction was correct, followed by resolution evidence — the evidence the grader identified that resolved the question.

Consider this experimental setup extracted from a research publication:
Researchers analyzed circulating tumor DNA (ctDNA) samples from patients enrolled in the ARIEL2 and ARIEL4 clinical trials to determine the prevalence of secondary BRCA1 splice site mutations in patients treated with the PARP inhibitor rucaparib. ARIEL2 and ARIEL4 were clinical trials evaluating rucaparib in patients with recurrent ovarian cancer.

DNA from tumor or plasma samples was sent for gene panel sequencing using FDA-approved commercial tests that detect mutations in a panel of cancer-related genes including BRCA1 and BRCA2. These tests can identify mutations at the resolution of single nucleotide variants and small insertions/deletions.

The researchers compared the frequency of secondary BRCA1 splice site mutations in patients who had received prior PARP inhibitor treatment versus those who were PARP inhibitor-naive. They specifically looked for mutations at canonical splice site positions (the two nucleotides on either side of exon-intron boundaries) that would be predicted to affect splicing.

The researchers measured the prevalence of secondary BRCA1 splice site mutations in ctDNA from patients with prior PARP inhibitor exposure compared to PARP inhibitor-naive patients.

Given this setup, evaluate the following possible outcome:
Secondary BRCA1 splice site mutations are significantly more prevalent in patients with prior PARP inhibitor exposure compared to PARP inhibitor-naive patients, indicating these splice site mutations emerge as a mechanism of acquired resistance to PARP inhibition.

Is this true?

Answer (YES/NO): YES